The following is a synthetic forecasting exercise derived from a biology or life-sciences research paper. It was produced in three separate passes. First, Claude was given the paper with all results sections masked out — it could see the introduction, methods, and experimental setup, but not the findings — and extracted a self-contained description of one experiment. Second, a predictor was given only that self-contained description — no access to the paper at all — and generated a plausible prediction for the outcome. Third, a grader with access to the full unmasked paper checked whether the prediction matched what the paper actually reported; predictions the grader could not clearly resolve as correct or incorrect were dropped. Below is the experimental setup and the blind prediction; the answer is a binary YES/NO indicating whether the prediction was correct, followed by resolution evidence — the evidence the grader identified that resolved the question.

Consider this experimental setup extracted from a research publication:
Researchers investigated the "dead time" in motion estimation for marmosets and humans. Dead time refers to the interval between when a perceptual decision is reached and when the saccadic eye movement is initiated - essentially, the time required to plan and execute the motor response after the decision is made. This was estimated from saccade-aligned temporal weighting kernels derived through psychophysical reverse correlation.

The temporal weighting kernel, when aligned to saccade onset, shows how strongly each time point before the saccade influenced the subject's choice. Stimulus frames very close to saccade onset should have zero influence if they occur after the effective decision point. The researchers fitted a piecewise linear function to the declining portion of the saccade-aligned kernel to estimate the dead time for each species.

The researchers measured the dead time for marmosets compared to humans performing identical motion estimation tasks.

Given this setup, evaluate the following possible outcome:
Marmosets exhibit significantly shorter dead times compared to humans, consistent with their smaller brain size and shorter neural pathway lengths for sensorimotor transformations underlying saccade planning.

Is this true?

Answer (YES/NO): YES